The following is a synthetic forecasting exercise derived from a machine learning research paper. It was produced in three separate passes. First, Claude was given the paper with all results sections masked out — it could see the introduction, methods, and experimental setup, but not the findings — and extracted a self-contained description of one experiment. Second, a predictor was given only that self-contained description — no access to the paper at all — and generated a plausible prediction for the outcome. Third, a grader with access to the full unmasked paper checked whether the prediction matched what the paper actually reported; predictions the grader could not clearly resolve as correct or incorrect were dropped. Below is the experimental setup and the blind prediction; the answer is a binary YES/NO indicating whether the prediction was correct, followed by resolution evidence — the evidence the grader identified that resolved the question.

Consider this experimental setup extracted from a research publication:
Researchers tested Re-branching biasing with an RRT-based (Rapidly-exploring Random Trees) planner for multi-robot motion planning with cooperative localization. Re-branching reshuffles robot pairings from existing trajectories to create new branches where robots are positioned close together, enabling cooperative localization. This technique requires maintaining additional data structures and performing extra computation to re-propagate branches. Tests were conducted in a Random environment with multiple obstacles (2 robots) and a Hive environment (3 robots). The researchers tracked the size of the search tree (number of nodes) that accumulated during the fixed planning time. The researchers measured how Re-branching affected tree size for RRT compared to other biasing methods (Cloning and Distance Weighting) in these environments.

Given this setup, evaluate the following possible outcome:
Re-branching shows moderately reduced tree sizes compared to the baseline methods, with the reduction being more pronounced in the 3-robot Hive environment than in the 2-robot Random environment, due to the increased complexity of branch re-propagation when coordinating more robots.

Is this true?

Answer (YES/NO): NO